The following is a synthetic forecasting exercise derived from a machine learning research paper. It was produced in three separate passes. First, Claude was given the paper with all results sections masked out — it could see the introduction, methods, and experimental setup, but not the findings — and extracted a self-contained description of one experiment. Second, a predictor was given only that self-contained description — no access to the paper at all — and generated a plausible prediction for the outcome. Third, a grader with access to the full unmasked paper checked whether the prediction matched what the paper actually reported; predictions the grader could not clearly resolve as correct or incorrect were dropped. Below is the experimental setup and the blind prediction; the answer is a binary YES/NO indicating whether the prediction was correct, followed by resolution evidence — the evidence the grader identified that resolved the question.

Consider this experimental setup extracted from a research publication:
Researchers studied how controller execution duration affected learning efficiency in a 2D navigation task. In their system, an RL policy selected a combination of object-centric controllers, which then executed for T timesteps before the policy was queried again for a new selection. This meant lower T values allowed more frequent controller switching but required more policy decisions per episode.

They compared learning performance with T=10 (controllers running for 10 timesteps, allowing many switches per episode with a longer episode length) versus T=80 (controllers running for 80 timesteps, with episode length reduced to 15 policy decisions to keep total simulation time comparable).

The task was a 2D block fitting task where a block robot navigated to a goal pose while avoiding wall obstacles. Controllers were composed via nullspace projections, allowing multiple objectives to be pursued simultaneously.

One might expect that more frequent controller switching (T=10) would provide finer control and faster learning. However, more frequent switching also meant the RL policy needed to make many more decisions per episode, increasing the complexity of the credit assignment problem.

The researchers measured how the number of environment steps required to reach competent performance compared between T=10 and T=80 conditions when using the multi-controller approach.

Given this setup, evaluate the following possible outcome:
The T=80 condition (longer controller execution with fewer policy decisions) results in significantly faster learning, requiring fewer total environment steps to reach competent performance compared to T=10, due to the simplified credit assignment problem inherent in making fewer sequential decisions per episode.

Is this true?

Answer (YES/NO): YES